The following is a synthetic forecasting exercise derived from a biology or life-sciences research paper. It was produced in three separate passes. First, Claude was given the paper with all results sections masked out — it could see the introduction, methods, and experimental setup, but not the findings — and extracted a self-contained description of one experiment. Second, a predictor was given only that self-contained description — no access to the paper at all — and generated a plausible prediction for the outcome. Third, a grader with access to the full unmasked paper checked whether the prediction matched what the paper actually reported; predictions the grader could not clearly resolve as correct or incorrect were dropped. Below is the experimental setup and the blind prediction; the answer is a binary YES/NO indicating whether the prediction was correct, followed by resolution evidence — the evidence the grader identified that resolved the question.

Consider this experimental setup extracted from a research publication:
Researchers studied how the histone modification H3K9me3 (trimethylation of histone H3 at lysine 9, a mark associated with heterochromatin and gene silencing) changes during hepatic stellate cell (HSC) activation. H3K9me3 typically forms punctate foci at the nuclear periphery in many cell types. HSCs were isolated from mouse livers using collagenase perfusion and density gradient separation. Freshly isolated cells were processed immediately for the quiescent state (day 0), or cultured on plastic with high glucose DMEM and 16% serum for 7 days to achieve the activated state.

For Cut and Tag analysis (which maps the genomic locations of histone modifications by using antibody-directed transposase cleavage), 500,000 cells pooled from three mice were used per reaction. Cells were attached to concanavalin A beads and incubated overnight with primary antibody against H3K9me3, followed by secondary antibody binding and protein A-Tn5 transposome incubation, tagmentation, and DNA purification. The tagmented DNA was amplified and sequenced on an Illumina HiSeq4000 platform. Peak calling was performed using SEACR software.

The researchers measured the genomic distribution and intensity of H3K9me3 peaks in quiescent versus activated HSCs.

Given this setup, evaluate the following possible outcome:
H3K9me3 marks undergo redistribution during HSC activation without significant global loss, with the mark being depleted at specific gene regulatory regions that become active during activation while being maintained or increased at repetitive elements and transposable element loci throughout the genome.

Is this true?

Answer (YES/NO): NO